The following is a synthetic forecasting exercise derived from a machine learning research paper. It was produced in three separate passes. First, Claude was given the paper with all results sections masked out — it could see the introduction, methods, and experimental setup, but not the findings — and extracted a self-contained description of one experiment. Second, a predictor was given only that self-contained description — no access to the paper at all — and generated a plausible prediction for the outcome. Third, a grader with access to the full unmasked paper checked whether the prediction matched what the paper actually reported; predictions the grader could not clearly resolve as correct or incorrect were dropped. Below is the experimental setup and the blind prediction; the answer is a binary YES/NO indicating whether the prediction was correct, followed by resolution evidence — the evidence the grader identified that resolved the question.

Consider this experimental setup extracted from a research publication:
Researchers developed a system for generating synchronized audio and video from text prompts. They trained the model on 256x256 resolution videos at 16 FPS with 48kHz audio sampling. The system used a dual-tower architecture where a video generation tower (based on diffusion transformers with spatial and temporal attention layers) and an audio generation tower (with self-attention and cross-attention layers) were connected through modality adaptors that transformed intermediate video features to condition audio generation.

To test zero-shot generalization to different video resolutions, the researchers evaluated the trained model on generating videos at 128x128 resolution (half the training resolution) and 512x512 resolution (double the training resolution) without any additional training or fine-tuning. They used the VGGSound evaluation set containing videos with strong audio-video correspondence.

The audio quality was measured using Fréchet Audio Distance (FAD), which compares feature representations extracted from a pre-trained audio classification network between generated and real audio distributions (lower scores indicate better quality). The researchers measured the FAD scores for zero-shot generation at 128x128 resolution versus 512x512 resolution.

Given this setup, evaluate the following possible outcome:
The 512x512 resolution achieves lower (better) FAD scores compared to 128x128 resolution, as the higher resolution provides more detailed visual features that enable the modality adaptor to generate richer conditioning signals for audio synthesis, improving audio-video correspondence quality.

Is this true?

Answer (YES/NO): YES